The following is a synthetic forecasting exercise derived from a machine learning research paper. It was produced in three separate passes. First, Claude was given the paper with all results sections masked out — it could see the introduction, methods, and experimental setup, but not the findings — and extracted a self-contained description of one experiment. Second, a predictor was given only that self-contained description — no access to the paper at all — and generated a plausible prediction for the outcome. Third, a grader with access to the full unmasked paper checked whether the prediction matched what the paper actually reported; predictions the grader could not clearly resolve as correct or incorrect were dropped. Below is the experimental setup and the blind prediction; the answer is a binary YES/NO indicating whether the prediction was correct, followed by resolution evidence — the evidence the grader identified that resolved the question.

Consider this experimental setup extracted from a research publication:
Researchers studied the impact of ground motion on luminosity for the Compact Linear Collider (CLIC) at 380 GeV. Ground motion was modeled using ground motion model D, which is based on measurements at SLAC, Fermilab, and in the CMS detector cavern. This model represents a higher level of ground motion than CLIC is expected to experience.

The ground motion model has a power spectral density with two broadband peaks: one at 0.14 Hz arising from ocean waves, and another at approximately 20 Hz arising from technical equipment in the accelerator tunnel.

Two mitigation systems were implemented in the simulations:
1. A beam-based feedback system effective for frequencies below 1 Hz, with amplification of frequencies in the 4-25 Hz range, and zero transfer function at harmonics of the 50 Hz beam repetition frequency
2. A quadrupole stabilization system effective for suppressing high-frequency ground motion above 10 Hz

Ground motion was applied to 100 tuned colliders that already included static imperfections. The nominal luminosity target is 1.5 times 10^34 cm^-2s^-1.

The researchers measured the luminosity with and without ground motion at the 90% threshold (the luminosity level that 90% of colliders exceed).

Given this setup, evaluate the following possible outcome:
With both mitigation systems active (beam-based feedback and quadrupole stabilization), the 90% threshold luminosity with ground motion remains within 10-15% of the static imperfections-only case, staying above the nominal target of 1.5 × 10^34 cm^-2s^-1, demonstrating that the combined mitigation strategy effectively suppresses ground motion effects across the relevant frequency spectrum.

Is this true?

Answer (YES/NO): YES